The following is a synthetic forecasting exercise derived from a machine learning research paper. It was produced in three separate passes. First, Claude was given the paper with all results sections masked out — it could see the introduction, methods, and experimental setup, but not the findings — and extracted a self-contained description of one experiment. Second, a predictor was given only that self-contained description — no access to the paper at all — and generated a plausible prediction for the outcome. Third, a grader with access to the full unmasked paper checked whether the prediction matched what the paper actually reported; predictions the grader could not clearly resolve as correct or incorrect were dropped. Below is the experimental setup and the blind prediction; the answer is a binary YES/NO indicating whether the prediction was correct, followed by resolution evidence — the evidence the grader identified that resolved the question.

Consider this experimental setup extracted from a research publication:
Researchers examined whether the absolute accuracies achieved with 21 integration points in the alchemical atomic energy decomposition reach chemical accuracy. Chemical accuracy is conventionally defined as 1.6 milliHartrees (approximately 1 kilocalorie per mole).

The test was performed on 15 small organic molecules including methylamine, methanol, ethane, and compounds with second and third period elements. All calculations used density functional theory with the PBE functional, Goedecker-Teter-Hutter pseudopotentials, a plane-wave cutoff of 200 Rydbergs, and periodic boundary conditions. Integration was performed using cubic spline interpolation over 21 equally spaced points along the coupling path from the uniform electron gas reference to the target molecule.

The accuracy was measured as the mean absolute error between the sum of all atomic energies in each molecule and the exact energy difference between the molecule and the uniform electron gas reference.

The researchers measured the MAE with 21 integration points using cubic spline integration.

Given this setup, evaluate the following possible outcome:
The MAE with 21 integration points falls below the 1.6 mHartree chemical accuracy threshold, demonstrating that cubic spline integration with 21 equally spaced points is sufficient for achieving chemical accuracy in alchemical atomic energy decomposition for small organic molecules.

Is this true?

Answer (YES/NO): NO